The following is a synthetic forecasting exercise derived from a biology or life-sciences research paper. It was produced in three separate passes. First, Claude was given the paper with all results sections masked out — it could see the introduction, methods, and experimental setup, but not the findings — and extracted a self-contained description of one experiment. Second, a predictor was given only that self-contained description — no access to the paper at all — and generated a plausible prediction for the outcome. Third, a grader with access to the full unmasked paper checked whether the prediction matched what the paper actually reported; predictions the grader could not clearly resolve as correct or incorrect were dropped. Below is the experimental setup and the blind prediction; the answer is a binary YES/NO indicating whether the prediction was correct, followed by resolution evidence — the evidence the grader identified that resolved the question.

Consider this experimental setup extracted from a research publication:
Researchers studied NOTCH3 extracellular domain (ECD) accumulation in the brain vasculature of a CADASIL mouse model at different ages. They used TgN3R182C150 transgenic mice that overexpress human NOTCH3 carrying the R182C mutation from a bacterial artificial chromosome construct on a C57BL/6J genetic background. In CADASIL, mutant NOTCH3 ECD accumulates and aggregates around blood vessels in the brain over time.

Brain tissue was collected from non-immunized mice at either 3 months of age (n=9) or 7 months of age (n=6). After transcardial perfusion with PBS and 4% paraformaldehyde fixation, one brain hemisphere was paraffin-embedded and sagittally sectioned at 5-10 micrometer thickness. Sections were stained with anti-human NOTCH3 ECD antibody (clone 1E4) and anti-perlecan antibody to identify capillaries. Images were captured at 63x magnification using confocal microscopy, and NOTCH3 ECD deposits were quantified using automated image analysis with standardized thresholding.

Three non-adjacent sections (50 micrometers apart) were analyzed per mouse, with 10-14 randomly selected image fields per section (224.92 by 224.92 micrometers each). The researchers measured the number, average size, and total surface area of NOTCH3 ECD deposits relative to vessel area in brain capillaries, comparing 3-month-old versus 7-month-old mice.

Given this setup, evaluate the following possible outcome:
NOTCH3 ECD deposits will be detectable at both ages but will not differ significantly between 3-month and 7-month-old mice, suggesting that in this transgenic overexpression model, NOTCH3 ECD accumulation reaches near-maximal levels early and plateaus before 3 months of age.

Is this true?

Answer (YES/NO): NO